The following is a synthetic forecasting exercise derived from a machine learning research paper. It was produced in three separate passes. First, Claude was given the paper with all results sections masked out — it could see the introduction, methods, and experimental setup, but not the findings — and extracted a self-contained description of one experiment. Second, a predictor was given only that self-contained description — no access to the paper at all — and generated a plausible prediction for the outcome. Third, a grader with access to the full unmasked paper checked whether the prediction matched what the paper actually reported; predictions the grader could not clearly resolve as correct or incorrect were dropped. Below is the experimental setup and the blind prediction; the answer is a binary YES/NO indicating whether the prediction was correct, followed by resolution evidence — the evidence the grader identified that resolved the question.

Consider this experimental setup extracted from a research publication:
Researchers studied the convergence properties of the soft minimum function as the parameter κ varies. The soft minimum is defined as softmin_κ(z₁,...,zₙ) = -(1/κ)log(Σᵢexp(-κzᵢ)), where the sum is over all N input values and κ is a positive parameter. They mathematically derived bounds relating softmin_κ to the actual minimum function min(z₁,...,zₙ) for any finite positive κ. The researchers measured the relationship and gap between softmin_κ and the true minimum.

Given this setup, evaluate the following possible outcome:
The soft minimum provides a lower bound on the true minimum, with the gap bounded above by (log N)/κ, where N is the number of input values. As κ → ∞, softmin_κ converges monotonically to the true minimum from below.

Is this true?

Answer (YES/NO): NO